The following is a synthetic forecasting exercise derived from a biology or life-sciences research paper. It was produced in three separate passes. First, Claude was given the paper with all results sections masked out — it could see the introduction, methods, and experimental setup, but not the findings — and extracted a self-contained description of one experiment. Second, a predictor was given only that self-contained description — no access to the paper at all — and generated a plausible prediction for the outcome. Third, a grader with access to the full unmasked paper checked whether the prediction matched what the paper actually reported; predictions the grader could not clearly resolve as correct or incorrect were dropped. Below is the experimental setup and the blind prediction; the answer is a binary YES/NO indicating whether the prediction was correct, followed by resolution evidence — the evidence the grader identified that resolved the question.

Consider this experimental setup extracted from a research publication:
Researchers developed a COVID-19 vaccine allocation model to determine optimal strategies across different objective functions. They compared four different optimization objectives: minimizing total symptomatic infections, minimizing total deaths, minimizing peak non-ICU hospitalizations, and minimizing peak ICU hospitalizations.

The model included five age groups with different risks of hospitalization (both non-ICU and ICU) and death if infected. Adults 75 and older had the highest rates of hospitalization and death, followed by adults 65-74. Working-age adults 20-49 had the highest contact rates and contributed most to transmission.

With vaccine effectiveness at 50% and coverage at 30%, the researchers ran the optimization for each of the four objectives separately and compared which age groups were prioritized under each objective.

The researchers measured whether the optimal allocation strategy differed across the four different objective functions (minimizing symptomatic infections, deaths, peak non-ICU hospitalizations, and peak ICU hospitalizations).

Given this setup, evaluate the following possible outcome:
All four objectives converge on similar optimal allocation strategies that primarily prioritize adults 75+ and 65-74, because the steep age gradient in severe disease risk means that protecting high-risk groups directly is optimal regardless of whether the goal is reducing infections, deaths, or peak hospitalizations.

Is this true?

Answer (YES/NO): NO